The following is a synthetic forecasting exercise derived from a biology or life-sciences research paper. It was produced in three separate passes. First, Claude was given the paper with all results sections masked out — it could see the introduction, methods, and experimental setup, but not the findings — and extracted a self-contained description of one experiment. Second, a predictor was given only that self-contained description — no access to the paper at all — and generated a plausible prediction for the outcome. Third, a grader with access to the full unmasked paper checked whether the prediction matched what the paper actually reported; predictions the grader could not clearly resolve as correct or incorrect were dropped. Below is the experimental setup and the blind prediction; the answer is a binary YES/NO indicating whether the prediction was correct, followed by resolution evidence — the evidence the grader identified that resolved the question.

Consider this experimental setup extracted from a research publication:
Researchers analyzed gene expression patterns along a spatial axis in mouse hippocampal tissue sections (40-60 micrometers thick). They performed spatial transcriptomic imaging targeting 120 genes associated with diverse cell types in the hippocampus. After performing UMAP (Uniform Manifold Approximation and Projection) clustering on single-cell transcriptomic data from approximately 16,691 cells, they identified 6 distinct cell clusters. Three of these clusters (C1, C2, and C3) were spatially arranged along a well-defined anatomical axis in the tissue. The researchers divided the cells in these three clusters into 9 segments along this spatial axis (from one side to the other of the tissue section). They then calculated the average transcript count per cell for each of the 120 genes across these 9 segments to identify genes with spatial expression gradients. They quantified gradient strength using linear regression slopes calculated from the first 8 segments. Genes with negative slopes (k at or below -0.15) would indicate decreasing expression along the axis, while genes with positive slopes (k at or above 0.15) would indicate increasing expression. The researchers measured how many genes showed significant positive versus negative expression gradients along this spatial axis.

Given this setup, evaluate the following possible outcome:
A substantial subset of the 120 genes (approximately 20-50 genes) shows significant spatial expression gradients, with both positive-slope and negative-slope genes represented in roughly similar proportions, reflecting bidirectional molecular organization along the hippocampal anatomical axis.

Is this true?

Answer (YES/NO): NO